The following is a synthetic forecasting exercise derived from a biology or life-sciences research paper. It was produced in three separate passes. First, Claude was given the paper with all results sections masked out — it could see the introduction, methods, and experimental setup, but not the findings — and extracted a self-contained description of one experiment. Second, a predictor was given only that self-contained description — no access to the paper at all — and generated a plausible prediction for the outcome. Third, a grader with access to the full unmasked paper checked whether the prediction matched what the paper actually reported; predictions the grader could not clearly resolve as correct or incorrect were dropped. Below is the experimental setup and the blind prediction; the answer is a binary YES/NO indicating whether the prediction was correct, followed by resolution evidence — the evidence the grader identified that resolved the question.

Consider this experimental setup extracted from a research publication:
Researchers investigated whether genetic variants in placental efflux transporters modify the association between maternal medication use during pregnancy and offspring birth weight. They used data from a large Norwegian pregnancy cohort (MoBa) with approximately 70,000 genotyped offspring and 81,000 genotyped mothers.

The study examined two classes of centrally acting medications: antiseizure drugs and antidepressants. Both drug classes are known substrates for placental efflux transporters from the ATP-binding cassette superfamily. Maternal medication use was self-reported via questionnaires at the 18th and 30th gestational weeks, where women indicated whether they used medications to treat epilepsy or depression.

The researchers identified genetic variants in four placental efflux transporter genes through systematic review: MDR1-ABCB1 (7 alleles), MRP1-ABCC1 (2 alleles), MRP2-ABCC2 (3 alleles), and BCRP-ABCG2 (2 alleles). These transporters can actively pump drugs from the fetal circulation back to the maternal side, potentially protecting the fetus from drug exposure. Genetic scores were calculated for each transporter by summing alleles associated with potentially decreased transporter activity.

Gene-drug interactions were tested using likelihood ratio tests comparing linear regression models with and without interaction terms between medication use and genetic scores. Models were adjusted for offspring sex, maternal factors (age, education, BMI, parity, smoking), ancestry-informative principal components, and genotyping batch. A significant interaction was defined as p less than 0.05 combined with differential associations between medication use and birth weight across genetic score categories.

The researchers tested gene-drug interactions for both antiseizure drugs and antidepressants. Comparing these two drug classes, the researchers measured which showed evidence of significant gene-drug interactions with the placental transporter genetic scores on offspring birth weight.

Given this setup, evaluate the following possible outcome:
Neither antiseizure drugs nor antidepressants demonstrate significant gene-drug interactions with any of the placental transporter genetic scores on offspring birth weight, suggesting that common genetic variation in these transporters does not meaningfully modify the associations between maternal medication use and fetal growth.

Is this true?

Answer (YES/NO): NO